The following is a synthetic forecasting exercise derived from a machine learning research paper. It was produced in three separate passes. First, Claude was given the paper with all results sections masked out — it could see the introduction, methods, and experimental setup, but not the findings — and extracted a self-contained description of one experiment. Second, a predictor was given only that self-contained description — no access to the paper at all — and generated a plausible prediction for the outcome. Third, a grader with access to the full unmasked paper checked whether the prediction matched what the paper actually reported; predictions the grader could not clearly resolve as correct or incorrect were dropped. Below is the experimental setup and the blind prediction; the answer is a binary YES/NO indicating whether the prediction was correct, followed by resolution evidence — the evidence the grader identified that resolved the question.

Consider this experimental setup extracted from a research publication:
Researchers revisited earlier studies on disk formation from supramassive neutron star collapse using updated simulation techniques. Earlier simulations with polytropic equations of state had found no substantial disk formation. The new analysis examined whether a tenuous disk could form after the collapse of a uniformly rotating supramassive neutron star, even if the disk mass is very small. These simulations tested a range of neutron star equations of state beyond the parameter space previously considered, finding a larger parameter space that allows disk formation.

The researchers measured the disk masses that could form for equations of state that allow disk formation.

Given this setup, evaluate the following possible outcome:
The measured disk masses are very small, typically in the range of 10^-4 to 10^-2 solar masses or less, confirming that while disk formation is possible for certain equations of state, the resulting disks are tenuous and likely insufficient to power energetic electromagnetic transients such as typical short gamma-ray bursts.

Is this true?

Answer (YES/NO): NO